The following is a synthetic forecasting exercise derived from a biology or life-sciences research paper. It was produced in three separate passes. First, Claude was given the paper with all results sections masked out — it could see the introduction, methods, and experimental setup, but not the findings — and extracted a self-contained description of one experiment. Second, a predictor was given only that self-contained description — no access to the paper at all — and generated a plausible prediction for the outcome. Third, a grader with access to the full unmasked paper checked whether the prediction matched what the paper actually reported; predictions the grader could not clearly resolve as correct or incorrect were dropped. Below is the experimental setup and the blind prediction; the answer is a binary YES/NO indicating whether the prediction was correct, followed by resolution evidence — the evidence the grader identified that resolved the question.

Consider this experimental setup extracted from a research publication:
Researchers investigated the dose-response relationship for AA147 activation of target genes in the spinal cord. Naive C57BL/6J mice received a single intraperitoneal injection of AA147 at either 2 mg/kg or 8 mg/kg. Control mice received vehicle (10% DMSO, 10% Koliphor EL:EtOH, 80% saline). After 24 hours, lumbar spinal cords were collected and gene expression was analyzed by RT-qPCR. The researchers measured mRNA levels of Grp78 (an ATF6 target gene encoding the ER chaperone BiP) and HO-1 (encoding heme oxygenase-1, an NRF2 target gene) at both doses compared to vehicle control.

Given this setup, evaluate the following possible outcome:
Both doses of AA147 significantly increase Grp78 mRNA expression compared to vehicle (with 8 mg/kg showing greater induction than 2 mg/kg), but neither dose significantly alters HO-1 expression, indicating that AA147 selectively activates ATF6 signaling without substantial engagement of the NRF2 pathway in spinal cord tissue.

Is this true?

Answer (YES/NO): NO